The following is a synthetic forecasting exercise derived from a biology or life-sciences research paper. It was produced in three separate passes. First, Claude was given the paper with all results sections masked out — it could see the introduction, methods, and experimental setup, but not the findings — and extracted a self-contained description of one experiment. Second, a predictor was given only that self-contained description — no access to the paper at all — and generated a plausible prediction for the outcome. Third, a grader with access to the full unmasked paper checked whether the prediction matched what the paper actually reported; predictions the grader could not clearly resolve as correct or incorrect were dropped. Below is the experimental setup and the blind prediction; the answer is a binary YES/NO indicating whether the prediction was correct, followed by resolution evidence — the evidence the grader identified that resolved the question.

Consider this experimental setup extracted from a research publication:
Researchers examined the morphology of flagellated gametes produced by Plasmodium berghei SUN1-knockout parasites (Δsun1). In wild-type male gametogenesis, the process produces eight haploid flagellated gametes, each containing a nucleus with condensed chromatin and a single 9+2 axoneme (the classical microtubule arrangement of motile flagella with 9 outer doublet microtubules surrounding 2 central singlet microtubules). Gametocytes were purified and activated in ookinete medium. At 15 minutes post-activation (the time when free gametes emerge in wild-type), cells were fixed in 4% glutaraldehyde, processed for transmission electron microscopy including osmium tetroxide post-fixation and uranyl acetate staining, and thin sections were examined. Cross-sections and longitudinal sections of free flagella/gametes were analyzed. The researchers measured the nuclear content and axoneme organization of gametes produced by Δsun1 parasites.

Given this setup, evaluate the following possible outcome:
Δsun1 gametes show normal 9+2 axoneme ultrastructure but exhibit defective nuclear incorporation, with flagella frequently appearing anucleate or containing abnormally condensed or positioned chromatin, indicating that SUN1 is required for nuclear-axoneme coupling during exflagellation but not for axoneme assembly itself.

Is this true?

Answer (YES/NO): YES